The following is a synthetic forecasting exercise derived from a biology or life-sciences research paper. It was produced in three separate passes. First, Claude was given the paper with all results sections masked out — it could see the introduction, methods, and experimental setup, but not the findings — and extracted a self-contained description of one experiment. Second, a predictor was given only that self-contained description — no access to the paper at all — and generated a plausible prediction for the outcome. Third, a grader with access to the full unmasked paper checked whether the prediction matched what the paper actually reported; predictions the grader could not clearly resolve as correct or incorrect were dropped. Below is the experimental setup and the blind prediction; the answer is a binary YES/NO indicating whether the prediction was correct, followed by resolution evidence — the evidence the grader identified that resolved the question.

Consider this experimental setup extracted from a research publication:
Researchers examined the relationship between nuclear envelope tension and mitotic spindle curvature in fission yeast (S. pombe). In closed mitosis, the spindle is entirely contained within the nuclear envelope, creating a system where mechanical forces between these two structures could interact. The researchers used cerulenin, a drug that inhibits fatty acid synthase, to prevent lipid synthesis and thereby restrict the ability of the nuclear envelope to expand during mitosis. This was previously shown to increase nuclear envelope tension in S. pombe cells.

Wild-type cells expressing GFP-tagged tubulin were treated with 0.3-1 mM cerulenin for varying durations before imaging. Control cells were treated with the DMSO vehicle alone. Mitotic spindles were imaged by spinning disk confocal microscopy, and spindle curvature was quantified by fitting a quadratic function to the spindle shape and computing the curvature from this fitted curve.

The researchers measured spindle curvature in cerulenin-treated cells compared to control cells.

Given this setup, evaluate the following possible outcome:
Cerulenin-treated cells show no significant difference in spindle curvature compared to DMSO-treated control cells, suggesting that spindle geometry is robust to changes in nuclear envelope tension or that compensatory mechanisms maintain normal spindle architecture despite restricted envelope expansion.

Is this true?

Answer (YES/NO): NO